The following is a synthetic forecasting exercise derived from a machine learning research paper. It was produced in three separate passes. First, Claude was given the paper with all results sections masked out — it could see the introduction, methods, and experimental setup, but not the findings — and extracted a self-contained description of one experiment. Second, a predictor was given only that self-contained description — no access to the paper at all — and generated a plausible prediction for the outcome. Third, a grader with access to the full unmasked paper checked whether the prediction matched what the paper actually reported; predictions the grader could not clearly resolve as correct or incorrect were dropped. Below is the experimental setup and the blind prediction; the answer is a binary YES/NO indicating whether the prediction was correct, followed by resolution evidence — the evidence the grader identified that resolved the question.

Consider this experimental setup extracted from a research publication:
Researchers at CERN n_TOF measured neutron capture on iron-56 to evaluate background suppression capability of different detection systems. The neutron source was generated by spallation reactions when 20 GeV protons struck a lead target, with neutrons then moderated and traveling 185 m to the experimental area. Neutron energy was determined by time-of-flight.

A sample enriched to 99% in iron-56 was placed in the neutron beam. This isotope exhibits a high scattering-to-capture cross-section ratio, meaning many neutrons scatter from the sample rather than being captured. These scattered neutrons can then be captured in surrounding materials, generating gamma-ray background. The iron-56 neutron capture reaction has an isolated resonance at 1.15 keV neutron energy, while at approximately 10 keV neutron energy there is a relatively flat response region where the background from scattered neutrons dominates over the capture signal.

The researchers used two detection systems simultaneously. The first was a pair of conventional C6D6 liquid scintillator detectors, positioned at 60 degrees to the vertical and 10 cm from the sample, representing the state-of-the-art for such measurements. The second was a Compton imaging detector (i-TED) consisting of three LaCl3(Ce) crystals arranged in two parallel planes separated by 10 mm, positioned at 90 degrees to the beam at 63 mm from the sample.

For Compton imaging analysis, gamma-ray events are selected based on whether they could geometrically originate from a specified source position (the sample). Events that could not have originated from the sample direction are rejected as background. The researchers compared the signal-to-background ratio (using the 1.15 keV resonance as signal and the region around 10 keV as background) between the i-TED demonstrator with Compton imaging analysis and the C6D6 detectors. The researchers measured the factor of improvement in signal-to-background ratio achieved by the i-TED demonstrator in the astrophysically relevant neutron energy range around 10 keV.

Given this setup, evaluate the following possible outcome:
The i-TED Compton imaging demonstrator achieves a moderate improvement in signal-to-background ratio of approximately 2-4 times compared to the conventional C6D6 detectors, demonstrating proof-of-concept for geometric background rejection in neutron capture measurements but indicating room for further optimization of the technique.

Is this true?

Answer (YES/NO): YES